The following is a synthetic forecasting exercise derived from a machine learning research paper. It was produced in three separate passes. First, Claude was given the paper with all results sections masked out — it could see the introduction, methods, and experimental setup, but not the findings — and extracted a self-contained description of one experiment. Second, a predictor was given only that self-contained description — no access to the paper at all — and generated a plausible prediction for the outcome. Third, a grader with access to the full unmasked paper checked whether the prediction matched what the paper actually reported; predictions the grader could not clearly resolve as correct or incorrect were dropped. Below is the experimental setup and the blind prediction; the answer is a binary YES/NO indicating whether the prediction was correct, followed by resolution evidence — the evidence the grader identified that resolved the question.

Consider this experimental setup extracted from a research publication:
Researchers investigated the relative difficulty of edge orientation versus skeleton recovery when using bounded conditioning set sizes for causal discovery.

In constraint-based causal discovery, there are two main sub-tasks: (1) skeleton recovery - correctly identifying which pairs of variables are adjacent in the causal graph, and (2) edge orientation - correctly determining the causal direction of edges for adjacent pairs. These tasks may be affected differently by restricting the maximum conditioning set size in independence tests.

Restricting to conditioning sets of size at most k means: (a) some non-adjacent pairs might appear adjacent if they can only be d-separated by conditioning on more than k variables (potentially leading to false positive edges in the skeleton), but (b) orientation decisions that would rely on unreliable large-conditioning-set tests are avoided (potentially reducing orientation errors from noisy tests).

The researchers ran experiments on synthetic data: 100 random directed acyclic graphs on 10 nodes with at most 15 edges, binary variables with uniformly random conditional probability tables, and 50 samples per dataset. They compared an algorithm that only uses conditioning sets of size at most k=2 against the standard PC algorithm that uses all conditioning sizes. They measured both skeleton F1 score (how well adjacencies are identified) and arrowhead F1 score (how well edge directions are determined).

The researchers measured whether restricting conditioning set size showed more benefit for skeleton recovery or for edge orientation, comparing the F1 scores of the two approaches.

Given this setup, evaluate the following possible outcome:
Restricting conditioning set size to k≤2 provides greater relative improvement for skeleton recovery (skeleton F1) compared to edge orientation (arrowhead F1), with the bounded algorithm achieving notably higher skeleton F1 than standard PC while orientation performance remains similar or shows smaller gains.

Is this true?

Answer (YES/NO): NO